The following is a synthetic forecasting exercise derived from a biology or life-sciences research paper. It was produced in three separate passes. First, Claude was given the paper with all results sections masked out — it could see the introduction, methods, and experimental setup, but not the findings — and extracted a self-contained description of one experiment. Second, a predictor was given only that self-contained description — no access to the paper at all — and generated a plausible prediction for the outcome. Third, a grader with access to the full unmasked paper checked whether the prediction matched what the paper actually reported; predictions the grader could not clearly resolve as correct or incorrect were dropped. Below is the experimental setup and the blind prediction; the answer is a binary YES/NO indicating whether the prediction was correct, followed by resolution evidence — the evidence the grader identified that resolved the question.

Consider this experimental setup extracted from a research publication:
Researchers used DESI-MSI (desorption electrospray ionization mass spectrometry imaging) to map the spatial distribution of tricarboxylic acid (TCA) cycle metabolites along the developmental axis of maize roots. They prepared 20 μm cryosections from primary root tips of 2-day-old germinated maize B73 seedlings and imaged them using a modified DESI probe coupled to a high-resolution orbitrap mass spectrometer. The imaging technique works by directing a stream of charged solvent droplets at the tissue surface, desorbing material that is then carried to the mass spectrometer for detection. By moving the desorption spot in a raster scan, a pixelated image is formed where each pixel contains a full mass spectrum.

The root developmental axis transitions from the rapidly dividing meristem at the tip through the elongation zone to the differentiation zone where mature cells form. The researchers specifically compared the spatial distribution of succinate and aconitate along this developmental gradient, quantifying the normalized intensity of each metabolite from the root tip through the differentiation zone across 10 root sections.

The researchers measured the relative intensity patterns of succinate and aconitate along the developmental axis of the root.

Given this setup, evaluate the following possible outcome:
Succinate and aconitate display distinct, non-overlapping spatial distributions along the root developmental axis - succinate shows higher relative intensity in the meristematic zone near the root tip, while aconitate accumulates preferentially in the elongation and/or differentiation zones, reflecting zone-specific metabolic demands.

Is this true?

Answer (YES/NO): YES